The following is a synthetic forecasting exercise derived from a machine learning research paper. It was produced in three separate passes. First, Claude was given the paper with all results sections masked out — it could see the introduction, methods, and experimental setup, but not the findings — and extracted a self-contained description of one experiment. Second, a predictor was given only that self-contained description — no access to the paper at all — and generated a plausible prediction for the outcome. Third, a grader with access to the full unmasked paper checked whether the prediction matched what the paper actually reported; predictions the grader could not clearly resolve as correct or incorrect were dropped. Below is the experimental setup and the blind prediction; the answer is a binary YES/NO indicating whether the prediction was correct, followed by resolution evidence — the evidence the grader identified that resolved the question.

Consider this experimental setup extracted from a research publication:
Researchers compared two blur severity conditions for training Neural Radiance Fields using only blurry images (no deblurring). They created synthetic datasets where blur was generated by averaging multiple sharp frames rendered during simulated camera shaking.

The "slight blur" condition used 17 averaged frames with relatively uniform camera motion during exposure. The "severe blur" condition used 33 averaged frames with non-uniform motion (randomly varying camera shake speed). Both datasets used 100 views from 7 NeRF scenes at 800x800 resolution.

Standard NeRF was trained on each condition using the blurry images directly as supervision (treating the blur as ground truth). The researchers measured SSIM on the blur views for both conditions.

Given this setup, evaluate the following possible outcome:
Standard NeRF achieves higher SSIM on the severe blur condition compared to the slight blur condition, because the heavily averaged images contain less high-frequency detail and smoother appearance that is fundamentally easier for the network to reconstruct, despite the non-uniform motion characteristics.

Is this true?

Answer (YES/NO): NO